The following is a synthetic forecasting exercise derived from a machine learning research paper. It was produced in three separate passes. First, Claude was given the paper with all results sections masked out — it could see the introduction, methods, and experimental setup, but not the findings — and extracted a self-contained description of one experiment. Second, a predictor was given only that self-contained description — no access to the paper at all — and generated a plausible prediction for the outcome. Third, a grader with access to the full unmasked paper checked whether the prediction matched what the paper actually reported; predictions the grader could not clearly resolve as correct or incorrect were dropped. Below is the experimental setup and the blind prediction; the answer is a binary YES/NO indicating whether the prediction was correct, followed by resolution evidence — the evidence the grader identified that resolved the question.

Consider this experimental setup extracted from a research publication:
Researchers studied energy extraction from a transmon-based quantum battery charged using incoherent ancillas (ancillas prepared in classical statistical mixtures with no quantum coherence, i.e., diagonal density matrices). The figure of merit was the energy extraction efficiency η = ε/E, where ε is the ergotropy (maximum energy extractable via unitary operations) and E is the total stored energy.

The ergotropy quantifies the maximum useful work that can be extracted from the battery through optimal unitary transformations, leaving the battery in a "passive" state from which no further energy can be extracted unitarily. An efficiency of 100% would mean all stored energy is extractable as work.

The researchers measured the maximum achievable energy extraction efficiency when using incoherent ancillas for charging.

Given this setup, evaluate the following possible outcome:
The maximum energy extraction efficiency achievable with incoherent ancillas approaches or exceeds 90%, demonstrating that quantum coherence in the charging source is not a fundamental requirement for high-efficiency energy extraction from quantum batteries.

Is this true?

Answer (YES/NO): NO